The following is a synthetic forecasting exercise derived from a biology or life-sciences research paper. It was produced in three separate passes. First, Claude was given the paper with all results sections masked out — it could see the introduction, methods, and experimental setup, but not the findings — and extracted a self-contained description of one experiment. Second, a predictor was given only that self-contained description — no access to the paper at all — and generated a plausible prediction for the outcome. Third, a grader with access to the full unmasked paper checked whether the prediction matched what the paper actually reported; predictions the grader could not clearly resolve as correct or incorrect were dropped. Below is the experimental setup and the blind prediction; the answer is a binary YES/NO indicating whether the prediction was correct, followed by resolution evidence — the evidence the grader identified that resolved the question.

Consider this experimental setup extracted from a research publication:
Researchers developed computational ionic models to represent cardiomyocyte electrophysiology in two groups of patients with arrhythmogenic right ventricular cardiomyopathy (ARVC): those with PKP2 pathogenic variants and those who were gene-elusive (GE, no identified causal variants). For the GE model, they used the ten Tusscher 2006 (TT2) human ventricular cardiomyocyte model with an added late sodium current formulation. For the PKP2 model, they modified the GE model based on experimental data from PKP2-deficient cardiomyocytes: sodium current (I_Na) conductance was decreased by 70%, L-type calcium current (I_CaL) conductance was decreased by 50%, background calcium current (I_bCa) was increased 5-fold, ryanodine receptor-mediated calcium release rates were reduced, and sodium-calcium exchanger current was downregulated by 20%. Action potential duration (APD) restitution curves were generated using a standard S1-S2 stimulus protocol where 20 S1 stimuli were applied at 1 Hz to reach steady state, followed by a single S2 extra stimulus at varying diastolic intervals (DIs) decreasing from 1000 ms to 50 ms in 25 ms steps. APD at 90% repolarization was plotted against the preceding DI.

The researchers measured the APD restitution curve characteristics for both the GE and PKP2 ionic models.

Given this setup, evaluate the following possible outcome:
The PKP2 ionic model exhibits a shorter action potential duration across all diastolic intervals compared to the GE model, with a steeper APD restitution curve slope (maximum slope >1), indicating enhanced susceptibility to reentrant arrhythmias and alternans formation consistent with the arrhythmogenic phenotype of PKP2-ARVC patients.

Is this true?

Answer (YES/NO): NO